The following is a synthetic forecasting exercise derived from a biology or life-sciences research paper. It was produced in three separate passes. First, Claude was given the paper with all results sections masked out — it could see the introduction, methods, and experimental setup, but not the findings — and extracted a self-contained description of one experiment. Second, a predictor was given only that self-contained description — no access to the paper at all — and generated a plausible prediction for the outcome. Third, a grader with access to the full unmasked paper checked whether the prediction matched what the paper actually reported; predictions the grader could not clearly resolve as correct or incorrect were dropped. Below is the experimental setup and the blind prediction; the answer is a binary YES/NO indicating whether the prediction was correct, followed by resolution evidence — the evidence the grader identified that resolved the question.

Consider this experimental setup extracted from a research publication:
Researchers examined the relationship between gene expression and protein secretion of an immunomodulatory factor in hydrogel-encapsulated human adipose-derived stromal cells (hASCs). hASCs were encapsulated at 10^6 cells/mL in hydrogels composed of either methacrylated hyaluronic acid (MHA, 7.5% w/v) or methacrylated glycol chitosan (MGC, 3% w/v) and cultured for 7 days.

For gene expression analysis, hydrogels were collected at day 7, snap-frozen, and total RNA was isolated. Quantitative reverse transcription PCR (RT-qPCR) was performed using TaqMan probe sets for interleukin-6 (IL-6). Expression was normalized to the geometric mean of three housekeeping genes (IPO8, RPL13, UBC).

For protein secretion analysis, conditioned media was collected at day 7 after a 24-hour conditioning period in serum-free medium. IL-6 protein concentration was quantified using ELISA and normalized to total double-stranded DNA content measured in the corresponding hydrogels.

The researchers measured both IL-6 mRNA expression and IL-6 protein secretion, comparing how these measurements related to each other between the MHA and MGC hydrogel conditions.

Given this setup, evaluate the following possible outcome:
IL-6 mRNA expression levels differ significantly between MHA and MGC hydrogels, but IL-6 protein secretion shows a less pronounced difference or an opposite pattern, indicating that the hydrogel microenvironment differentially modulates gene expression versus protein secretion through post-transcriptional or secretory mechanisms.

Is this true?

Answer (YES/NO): NO